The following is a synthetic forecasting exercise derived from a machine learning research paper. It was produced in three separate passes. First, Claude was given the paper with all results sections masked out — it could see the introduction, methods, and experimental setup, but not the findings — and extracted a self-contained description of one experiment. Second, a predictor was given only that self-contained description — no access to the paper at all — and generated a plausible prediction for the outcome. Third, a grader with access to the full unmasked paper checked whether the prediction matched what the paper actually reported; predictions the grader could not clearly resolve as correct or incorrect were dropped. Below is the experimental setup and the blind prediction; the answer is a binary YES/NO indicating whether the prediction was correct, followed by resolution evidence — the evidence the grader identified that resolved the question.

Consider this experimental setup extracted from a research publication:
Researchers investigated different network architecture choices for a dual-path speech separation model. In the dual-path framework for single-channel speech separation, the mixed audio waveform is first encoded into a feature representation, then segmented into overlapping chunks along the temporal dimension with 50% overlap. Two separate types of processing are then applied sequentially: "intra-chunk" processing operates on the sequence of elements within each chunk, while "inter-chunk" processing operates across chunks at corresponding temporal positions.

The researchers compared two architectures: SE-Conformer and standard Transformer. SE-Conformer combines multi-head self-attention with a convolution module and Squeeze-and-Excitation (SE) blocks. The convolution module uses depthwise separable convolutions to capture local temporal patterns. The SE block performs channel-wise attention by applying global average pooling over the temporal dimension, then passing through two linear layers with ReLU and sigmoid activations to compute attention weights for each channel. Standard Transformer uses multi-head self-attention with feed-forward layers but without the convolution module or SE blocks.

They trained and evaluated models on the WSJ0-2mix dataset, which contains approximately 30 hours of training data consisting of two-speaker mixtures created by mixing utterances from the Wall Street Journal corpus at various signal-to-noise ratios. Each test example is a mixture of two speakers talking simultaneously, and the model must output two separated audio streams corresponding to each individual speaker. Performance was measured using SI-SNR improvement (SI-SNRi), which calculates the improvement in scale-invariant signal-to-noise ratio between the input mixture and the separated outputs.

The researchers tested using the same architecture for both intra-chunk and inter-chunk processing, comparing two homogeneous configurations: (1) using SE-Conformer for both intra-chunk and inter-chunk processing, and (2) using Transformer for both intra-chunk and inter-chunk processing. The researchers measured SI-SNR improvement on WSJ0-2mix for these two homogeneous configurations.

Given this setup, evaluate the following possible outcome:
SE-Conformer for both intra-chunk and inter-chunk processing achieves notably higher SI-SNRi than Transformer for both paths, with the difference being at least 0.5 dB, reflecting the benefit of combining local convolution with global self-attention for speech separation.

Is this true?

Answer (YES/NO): NO